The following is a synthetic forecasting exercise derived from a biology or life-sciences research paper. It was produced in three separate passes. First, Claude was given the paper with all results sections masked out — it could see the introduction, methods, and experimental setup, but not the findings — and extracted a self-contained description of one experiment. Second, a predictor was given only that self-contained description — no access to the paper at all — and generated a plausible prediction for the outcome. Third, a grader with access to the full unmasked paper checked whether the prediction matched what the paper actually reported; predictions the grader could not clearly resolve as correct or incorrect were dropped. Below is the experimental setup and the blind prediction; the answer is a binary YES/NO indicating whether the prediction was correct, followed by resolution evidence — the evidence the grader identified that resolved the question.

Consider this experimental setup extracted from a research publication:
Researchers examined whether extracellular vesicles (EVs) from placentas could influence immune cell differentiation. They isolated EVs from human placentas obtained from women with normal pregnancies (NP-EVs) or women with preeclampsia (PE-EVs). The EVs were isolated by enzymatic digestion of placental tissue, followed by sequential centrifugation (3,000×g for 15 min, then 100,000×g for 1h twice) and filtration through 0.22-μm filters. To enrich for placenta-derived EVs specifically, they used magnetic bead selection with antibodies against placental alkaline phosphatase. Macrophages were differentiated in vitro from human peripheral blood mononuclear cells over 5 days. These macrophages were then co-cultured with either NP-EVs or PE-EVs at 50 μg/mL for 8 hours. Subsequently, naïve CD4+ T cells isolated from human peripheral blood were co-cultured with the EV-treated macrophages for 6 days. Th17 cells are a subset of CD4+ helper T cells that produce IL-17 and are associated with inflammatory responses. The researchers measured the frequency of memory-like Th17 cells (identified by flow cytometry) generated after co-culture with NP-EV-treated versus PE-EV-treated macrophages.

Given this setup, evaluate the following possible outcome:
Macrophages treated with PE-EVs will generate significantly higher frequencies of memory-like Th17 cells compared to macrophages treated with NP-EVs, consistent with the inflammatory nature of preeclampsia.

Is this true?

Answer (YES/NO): YES